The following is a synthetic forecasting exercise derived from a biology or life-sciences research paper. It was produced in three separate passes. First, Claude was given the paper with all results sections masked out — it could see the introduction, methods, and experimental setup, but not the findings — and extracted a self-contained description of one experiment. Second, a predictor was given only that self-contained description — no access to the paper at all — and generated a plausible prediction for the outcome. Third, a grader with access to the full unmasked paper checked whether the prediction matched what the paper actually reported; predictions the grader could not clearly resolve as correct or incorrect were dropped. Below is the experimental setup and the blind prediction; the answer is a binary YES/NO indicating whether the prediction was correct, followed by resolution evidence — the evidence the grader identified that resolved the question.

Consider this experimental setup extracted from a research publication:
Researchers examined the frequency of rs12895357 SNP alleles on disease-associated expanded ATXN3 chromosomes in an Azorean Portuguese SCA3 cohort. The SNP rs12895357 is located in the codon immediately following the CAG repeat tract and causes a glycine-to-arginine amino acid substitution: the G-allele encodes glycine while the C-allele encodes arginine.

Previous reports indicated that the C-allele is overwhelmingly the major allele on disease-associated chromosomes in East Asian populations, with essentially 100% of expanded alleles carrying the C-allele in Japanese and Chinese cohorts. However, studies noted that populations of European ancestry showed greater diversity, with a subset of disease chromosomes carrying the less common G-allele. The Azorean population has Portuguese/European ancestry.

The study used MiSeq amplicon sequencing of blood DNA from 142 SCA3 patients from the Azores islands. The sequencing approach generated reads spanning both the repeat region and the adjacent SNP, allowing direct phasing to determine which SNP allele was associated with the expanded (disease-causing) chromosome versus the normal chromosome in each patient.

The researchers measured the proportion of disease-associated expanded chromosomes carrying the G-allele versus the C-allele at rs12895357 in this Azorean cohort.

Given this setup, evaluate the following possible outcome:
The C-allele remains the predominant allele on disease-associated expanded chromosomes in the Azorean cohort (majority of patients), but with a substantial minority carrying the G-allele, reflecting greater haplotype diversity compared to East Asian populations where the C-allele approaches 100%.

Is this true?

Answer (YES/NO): YES